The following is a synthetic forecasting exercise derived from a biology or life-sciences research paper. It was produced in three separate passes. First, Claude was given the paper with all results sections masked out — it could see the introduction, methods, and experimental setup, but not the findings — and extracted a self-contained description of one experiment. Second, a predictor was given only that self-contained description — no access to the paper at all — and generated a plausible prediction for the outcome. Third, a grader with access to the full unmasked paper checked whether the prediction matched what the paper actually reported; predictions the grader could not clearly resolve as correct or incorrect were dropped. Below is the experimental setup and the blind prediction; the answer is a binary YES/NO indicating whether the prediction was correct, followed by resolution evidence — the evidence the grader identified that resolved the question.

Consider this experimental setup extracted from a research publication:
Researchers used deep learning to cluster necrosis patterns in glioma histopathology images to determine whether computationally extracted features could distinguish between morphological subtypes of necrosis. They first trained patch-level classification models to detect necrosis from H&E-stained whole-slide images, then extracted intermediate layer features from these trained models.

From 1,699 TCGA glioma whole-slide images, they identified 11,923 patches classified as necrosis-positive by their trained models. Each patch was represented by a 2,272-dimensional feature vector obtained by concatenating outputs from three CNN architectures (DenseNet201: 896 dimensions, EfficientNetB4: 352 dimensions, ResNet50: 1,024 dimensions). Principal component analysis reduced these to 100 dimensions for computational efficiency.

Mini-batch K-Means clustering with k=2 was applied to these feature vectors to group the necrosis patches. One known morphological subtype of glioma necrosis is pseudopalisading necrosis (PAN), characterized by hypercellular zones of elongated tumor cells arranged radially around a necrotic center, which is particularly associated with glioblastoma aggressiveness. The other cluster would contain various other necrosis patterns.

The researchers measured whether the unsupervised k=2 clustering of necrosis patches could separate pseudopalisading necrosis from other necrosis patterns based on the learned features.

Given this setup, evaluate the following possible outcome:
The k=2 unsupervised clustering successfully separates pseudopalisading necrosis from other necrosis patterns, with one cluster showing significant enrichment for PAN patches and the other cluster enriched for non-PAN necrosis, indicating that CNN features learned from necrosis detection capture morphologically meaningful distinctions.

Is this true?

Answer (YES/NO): YES